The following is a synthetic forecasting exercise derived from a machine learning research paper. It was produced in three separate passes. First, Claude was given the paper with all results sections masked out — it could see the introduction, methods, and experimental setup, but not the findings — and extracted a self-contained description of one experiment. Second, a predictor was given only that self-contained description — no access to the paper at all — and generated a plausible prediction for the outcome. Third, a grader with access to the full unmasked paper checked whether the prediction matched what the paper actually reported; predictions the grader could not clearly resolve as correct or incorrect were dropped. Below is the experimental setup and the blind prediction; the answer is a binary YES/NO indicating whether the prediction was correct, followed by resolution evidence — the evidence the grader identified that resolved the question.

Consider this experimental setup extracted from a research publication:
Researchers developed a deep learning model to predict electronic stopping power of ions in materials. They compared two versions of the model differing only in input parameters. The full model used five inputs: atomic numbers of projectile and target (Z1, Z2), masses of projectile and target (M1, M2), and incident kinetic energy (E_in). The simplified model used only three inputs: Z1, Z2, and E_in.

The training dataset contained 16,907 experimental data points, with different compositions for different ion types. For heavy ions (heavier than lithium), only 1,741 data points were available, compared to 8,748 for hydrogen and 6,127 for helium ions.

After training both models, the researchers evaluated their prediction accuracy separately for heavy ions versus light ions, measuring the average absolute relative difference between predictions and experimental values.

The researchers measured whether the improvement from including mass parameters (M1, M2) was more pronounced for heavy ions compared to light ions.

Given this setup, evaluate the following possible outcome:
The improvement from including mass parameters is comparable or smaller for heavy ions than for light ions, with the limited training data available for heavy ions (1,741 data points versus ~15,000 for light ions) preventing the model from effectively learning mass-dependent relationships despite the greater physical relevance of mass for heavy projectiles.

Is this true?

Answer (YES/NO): NO